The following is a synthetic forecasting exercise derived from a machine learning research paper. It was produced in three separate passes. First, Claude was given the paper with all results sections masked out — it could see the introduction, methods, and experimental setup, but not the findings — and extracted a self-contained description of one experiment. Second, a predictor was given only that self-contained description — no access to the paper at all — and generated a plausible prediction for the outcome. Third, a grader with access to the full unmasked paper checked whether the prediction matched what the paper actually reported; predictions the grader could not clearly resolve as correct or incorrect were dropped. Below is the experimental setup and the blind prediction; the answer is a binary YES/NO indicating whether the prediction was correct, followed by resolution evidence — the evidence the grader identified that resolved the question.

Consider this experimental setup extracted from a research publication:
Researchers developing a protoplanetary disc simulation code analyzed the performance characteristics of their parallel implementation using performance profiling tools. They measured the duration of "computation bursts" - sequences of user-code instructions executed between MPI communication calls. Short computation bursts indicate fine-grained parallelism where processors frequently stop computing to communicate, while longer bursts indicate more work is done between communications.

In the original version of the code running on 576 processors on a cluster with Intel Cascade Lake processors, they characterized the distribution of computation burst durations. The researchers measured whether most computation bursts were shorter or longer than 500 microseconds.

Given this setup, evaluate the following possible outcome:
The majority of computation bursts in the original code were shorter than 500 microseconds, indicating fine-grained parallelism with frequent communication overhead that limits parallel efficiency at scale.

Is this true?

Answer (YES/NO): YES